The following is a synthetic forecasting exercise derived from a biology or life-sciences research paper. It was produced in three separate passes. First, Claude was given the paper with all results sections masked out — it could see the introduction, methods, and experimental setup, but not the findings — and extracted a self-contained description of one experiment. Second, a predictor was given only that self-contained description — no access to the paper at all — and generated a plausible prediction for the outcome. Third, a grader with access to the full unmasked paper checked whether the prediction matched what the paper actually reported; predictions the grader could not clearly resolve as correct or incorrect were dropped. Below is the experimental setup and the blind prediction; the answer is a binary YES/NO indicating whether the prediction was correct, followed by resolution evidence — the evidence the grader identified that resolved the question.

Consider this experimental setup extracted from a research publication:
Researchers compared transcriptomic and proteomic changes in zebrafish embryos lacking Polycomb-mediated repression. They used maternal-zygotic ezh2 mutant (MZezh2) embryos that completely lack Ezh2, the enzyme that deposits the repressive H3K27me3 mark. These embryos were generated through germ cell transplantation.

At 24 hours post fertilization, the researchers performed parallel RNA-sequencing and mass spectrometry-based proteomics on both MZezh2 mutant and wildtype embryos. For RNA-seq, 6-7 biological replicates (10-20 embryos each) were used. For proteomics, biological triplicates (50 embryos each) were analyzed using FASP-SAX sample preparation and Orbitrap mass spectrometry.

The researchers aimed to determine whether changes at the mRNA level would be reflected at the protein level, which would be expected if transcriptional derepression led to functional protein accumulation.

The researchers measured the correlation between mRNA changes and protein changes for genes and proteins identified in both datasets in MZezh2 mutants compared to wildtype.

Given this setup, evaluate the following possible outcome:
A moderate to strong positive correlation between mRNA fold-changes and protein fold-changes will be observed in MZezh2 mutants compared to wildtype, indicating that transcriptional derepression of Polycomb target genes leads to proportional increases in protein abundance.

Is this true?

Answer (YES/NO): YES